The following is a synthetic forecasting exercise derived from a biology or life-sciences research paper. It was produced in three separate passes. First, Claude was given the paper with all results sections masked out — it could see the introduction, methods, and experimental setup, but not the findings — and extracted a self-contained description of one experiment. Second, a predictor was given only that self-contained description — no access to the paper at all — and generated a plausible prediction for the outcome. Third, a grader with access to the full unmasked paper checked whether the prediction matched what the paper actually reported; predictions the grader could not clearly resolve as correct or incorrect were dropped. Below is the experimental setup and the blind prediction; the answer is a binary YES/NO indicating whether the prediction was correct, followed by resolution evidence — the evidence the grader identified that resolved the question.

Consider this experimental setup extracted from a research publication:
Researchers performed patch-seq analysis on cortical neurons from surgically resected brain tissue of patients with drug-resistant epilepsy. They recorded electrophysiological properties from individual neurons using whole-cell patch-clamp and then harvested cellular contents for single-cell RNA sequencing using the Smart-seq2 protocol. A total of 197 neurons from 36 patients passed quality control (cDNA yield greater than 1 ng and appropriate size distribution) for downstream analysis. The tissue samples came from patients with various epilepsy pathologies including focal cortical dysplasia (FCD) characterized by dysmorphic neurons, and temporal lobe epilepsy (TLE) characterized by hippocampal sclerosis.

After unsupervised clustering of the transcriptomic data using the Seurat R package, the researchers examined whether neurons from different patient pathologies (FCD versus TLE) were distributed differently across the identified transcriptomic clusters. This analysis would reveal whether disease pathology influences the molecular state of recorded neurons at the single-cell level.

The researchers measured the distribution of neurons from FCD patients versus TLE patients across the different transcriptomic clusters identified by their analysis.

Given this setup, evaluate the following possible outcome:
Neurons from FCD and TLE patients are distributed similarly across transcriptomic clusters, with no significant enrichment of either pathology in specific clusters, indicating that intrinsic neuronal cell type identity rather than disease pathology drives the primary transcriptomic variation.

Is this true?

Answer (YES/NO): YES